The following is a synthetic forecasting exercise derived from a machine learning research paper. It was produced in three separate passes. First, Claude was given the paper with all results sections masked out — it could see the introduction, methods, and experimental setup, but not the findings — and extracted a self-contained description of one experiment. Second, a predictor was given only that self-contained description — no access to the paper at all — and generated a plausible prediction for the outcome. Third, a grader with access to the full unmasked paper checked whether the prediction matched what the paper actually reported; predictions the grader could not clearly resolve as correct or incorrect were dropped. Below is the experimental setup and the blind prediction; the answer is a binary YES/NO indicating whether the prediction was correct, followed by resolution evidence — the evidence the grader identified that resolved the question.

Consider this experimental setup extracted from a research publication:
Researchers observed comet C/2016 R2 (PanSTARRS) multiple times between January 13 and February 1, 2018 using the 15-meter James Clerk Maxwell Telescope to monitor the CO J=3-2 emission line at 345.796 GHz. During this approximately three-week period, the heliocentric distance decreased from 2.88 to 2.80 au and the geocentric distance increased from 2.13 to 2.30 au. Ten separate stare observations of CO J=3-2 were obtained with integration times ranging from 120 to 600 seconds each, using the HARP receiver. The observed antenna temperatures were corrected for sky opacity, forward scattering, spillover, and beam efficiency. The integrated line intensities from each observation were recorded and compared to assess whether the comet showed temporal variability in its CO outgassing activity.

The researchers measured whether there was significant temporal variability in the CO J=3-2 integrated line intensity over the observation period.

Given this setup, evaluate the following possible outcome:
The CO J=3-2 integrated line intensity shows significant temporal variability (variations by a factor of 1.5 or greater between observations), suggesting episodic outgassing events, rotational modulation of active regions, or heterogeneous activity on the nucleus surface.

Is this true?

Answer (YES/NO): NO